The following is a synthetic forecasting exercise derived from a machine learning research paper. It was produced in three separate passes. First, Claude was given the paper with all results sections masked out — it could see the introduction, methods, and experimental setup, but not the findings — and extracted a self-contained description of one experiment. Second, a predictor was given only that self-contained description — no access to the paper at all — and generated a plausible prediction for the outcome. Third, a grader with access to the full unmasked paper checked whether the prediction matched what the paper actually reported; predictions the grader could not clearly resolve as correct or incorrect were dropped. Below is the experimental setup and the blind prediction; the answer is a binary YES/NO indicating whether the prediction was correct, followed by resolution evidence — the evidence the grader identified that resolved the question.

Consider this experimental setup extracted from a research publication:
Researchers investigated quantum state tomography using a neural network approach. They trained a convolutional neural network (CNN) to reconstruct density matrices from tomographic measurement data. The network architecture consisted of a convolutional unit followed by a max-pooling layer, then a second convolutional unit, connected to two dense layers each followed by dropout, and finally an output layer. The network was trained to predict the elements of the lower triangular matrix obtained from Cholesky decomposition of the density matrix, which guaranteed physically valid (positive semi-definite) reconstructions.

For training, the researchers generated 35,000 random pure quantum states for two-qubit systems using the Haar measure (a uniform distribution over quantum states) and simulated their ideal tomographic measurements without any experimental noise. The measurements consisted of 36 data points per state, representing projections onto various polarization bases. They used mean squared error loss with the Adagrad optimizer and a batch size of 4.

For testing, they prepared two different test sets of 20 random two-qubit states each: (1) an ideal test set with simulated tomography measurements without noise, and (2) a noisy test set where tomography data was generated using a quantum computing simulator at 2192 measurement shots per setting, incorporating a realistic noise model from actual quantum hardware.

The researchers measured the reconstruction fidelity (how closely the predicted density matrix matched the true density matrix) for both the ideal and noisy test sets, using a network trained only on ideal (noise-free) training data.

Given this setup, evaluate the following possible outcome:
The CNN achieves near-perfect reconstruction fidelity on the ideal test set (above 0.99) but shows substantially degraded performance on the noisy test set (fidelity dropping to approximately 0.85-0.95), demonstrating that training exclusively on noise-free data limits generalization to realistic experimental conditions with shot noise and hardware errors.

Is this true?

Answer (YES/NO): NO